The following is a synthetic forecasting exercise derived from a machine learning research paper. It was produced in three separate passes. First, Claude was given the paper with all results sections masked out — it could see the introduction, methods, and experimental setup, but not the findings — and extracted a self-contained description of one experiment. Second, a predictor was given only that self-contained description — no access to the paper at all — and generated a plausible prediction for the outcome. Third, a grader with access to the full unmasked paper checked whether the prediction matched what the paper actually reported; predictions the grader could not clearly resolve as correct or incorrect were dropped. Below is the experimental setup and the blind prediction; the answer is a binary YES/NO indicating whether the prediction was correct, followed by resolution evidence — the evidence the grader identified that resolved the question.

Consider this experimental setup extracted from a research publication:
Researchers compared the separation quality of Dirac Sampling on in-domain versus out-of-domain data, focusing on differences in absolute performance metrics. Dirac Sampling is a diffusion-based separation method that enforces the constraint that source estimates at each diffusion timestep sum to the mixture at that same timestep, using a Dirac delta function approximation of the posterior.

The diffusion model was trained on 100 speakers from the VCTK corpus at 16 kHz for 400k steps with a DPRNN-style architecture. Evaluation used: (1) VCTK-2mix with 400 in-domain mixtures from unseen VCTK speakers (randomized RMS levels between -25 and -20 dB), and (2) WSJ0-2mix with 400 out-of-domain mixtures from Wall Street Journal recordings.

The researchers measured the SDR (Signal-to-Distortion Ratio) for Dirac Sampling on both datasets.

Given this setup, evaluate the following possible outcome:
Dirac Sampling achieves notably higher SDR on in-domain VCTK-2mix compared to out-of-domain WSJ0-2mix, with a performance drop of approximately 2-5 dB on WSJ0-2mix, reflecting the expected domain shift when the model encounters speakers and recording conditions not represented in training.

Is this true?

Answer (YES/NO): YES